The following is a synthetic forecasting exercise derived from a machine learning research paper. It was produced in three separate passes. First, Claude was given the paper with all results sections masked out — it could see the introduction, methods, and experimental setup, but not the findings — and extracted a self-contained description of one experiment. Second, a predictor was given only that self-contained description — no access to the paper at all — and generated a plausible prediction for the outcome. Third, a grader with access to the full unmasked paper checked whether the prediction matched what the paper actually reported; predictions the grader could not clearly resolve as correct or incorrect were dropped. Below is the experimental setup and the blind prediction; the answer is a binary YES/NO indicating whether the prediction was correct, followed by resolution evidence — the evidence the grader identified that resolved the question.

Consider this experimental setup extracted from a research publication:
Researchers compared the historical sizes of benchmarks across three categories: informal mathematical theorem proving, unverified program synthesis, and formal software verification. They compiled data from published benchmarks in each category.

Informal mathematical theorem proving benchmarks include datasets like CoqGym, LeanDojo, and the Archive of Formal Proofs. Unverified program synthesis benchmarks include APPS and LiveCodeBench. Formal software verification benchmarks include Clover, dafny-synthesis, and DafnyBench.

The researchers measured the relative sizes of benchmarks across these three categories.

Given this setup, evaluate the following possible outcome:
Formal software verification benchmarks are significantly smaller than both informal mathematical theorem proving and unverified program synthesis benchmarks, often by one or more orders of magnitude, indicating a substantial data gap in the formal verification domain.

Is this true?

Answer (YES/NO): YES